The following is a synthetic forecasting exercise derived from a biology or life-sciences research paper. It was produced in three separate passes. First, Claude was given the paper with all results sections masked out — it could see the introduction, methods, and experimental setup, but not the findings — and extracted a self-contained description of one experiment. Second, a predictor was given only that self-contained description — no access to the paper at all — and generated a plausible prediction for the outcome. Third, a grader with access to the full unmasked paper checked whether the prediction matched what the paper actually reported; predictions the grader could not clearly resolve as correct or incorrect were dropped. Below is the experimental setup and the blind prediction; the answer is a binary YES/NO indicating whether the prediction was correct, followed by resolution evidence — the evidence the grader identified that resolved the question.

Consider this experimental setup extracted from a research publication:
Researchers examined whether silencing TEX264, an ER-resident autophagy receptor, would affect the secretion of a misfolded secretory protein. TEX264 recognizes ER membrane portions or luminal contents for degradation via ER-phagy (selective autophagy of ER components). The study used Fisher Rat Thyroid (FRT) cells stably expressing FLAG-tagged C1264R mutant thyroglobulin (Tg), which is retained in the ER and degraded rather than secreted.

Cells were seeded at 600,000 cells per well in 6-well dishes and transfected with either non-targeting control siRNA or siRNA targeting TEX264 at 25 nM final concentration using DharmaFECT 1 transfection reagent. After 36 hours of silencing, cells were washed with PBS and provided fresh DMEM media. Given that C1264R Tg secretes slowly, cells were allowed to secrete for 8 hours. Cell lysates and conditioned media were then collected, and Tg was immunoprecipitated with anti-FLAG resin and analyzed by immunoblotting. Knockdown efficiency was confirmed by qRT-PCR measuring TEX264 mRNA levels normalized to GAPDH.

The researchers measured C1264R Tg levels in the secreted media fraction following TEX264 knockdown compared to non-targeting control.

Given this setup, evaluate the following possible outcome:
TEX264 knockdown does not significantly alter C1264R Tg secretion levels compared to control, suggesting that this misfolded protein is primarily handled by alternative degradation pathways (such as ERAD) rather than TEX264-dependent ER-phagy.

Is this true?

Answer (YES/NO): NO